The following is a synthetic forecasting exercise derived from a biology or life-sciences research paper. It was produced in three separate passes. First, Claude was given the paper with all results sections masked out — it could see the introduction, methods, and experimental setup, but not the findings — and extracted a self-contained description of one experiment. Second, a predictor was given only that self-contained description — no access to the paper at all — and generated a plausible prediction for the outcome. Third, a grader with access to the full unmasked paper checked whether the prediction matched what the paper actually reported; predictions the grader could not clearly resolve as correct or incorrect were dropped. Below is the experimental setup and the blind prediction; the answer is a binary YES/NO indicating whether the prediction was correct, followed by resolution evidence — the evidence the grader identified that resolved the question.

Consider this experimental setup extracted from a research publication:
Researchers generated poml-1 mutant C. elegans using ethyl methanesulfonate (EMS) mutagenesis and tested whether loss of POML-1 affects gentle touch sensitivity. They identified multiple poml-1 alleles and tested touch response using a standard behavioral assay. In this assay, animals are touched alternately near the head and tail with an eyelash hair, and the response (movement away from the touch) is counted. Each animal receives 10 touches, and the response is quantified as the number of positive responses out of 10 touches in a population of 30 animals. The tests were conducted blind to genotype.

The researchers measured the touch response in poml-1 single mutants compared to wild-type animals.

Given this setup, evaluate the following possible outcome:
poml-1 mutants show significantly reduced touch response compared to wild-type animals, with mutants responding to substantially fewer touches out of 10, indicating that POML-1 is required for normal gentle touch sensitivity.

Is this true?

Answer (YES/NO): NO